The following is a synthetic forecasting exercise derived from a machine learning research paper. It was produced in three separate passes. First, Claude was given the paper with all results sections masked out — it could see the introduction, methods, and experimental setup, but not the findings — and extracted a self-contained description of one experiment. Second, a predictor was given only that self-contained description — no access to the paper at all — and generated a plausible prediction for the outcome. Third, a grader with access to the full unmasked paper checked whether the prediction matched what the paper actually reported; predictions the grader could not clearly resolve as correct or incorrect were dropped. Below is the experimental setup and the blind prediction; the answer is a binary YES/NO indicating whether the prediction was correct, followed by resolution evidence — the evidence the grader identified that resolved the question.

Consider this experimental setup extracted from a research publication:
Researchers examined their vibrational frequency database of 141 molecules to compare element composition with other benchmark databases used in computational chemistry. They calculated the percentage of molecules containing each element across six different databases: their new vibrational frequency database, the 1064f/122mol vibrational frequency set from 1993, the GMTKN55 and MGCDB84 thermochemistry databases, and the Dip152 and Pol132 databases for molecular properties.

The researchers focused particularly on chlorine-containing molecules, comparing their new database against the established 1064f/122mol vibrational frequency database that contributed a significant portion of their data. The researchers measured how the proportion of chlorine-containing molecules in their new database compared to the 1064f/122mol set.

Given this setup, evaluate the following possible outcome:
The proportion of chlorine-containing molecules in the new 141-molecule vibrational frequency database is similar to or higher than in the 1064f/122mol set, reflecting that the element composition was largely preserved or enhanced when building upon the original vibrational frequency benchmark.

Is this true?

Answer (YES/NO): YES